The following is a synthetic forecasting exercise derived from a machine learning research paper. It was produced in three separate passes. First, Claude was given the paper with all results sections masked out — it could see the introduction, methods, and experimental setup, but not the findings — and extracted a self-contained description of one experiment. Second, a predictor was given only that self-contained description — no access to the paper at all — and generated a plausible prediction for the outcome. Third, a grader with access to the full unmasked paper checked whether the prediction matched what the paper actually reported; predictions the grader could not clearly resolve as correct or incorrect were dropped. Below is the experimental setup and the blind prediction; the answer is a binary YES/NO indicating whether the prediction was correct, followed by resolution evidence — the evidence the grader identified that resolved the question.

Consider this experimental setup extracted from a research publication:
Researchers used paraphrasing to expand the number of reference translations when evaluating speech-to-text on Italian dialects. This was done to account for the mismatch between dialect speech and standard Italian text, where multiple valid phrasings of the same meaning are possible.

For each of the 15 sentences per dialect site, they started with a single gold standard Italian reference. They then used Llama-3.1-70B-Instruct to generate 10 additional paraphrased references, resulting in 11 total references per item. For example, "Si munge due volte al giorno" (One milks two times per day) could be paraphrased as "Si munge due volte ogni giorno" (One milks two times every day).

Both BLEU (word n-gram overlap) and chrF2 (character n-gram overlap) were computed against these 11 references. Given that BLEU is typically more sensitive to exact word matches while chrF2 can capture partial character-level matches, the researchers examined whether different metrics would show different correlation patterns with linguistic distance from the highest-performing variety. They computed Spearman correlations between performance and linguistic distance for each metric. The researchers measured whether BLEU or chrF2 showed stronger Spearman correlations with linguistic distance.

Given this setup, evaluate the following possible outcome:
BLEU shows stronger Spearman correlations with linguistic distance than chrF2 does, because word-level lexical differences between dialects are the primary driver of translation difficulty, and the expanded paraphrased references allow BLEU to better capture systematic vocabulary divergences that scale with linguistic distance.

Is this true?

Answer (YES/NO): NO